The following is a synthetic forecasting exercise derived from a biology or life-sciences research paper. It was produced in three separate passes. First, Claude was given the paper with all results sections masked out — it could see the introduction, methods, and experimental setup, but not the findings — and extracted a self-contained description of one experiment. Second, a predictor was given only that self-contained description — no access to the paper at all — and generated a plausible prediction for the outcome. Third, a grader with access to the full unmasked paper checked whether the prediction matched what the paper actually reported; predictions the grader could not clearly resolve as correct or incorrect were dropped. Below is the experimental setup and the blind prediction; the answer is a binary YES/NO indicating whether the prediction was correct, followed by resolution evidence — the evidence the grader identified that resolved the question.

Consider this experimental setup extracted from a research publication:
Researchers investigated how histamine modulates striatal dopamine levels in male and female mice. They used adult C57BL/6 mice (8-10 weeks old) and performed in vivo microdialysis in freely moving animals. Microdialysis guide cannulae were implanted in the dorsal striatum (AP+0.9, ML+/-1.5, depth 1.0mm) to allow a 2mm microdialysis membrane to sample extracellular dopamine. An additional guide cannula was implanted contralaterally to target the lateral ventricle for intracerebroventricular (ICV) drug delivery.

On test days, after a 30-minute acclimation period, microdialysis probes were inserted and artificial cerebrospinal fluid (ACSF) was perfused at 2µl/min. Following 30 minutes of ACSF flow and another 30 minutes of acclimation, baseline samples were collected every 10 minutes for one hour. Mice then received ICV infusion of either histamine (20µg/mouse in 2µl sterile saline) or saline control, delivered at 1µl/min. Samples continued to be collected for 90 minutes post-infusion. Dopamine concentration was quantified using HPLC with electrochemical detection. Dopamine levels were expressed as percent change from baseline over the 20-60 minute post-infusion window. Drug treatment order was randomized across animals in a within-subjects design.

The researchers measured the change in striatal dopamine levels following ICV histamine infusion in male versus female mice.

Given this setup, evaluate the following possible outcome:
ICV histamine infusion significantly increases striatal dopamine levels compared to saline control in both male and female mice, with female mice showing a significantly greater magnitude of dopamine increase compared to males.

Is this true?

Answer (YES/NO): NO